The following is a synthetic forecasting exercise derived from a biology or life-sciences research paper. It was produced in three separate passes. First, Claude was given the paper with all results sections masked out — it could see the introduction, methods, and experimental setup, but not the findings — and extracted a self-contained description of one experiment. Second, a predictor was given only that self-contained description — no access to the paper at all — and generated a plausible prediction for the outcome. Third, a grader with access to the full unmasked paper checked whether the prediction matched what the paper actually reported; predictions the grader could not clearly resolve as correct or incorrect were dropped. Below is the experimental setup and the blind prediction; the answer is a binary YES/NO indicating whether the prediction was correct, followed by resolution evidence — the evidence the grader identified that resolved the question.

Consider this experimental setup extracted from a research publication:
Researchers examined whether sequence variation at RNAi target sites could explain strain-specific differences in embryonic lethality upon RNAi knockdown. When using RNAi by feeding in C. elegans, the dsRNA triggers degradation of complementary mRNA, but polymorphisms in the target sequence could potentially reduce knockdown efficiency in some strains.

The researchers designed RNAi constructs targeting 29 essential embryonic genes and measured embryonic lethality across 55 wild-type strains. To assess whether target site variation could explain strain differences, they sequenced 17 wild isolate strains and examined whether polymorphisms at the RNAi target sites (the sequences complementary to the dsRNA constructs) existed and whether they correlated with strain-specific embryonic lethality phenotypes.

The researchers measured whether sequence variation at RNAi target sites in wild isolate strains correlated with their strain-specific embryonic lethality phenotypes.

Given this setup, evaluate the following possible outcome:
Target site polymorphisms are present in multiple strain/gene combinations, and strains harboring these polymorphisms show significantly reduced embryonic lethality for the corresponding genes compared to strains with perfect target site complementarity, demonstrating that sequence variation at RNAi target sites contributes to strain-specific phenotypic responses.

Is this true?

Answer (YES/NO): NO